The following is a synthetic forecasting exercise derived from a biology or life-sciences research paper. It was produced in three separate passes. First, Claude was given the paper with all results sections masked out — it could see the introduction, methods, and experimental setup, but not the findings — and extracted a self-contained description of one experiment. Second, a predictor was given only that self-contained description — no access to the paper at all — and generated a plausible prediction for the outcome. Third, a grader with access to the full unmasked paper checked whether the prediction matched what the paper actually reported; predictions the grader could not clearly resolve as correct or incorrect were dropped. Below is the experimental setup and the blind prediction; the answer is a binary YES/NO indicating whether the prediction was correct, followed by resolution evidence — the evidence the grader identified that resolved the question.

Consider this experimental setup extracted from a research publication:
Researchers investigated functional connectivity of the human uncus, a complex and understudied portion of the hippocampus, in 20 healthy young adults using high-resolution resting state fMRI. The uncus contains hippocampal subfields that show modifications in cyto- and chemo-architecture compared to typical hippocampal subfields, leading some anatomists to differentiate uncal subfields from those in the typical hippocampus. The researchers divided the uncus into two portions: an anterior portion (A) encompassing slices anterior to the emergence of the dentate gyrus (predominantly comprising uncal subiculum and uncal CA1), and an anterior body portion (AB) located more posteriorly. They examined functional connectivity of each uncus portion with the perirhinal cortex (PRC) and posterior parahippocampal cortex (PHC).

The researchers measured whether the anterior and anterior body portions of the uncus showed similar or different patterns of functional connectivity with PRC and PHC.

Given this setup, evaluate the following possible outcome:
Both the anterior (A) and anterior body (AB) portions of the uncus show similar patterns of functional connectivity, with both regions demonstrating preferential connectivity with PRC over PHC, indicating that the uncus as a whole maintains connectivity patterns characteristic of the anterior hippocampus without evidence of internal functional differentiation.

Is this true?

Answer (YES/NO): NO